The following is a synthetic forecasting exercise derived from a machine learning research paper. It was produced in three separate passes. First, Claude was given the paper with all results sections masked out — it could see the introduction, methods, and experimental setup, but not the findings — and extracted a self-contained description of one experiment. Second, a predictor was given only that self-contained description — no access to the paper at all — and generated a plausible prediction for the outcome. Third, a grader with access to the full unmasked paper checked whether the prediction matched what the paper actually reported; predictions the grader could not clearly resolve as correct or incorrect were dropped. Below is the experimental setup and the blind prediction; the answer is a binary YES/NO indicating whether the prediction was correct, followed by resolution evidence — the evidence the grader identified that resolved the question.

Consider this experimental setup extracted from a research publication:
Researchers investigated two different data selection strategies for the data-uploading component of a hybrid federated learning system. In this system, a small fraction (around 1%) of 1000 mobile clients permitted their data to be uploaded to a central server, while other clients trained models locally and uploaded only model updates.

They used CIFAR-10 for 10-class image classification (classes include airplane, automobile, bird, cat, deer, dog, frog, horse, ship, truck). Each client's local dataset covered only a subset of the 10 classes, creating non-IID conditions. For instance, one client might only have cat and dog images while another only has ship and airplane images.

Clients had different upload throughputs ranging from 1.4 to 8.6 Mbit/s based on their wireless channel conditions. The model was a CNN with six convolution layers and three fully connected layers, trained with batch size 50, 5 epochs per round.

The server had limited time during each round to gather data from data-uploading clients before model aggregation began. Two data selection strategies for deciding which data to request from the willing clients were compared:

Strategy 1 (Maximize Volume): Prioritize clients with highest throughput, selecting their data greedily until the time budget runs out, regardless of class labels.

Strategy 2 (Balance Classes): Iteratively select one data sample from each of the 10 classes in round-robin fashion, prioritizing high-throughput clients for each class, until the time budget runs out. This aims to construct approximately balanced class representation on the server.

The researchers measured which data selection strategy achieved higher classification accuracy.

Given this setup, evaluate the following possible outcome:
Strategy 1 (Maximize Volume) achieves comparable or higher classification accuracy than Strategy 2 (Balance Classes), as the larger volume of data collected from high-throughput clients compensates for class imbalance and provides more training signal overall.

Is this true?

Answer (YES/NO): NO